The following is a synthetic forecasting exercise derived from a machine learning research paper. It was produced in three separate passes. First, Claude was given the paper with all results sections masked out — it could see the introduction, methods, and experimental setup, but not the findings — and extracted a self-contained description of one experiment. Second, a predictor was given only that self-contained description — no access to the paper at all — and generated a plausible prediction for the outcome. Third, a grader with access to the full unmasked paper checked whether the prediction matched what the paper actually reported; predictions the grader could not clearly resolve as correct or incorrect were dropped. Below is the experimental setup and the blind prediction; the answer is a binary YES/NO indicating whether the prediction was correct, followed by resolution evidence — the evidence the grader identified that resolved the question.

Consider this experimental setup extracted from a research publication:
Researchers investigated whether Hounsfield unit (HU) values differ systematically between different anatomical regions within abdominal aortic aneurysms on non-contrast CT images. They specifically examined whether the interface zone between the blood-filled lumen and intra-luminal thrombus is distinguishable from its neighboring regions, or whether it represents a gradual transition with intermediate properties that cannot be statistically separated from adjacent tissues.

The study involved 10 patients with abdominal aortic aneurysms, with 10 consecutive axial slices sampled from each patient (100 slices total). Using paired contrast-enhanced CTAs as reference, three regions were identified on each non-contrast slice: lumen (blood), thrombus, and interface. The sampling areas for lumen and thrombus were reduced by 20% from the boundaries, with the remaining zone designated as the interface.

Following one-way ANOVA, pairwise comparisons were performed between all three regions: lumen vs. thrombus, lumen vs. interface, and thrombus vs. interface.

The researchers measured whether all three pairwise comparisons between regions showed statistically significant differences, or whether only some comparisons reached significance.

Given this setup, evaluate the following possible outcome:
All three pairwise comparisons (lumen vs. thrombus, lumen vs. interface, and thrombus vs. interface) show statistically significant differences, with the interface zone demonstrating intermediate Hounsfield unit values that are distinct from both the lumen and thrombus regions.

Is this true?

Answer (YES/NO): YES